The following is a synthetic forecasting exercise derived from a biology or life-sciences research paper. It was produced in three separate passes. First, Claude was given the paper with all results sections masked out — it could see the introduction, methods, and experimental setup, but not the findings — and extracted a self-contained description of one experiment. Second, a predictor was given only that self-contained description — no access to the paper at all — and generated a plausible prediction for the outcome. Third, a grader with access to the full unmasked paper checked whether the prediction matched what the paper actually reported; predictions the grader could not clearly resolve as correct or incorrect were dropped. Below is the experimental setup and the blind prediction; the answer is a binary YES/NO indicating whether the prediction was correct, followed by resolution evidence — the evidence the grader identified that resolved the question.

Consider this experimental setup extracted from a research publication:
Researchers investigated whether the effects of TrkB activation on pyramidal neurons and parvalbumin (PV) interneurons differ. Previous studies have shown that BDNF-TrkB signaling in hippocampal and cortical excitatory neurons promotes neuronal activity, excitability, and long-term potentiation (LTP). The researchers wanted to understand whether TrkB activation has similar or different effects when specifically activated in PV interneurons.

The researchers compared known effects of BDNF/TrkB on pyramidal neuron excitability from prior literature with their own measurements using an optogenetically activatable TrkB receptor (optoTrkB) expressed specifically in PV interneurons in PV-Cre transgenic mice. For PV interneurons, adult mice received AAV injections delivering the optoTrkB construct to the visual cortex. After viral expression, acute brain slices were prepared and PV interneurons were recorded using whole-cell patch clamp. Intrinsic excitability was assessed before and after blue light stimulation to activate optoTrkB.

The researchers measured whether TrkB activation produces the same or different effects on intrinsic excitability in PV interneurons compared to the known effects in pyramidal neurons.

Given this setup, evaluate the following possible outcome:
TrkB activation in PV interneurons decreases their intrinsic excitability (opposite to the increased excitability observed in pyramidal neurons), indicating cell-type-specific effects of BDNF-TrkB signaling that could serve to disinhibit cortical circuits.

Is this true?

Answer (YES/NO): YES